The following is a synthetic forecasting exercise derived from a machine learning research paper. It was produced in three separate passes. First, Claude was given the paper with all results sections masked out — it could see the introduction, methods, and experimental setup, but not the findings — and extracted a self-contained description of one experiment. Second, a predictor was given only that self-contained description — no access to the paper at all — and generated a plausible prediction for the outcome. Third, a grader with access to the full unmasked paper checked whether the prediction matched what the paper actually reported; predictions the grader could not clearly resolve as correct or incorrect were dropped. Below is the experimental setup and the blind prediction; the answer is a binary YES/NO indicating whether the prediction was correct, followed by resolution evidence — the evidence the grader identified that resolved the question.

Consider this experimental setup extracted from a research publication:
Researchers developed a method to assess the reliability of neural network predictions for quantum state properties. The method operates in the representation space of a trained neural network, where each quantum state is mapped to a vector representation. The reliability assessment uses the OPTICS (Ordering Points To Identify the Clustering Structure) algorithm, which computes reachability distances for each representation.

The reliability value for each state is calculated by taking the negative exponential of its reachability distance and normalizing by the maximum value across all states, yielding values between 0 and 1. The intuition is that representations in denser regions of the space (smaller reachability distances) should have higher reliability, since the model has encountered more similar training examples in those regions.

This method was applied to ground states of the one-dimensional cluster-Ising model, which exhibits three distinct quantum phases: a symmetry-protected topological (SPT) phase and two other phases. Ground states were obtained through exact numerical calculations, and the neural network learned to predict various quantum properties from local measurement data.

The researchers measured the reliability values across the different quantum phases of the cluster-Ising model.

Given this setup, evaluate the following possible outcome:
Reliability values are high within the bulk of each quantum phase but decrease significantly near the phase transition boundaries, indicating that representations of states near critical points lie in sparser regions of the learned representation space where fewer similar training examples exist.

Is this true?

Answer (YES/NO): NO